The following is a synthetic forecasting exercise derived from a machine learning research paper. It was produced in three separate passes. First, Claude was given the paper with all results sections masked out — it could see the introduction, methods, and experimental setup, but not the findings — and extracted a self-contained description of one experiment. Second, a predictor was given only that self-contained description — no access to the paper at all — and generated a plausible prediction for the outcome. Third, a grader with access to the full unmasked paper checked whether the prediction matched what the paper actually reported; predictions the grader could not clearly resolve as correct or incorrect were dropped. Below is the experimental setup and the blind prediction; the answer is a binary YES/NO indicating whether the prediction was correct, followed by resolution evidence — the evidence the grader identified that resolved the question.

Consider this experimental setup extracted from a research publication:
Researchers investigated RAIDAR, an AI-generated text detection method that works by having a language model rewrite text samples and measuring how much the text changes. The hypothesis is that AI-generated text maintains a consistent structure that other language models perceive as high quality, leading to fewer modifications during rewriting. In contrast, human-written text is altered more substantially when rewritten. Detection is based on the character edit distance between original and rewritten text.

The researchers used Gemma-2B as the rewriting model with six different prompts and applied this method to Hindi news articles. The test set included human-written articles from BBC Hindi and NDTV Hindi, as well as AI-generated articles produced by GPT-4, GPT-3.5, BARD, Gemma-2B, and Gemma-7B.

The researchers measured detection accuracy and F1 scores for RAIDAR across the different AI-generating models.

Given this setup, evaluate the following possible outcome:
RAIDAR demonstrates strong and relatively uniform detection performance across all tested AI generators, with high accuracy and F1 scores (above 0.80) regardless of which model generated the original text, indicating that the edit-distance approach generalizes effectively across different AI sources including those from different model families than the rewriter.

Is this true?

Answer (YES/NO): NO